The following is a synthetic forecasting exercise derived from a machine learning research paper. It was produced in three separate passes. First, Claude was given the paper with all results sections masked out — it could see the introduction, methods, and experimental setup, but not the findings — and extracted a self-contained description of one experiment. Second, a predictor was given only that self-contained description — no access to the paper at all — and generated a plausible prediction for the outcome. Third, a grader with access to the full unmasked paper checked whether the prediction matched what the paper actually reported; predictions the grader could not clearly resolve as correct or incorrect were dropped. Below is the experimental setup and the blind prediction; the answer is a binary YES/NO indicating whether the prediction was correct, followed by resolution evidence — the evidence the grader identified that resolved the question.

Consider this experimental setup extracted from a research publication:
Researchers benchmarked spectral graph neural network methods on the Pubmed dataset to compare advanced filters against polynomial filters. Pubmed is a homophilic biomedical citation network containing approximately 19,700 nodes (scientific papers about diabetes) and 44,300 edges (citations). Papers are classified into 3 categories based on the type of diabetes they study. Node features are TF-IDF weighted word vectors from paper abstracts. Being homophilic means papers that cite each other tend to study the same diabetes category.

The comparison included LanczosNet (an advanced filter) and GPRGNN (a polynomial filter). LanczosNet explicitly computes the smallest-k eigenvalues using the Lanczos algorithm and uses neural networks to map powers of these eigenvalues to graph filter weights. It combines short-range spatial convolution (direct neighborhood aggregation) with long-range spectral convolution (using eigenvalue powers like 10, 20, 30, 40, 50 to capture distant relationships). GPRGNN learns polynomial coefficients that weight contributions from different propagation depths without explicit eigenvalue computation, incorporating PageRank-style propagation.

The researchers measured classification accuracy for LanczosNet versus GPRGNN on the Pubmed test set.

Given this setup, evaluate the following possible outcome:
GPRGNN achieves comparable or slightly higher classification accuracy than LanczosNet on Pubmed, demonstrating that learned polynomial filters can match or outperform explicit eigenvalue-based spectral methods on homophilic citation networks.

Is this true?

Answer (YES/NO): YES